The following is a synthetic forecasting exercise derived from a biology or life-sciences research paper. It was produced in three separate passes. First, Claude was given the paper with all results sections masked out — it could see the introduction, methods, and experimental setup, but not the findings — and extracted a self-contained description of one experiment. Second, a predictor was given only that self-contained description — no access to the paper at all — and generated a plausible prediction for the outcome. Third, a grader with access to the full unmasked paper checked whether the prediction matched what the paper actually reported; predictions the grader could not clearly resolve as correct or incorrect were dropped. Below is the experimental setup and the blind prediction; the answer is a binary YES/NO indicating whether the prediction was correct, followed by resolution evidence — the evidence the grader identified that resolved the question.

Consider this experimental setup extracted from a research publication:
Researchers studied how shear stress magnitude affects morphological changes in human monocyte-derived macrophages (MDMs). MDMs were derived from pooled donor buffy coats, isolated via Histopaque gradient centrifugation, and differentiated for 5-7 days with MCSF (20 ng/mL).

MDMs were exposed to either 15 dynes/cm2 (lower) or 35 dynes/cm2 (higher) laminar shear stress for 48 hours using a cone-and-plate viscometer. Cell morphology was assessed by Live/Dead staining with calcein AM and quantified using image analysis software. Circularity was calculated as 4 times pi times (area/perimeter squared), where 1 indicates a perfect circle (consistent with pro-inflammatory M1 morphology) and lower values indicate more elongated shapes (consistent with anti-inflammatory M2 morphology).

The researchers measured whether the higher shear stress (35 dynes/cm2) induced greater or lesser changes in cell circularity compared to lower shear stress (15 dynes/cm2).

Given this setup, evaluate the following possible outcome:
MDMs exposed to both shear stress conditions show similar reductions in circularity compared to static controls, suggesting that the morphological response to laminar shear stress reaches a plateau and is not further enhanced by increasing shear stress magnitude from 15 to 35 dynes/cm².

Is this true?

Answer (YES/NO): NO